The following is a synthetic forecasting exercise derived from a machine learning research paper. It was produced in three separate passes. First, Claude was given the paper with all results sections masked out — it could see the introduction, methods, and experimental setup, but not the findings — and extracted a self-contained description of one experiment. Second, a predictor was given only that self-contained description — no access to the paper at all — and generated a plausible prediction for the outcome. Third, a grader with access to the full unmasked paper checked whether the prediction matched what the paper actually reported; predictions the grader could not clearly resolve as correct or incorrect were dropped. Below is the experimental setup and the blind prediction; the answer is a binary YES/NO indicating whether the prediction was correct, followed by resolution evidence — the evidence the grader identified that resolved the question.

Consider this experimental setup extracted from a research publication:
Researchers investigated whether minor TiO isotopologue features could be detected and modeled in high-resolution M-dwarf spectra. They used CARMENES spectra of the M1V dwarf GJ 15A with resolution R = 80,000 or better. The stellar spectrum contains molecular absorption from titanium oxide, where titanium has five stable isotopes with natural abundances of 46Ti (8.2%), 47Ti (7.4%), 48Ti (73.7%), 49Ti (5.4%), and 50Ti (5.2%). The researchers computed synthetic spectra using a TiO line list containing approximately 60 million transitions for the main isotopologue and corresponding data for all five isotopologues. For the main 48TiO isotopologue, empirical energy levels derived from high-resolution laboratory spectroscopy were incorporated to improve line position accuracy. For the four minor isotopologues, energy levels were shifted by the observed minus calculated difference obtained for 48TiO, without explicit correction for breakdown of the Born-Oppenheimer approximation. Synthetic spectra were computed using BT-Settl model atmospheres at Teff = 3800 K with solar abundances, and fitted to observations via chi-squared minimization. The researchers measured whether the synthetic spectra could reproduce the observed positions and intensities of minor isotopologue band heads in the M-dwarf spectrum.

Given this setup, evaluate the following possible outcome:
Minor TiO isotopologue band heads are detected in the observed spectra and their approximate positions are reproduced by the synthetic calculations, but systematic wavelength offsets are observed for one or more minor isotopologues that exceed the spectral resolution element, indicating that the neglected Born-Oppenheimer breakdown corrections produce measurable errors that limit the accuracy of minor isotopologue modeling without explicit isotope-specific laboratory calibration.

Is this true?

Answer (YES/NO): NO